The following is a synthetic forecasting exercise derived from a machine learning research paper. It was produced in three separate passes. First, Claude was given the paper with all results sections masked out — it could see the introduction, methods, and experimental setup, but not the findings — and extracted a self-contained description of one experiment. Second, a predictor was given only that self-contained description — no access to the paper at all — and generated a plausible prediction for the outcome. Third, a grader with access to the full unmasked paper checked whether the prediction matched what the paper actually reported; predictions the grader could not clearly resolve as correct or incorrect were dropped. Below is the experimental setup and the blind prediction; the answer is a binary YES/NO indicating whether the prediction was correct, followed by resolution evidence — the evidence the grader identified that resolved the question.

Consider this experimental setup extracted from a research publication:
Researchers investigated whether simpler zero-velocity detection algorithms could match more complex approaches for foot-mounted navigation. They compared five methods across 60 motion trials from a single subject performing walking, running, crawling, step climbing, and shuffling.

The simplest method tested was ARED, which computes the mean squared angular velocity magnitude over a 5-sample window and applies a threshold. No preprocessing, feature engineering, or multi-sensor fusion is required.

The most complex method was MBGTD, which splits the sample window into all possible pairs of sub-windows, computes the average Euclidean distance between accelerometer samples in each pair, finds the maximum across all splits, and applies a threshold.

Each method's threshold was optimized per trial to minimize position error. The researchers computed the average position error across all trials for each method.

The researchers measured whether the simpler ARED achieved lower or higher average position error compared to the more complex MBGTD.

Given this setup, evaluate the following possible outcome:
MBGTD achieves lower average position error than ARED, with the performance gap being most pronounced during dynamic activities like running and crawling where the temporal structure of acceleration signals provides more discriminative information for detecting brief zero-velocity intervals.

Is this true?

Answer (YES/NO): NO